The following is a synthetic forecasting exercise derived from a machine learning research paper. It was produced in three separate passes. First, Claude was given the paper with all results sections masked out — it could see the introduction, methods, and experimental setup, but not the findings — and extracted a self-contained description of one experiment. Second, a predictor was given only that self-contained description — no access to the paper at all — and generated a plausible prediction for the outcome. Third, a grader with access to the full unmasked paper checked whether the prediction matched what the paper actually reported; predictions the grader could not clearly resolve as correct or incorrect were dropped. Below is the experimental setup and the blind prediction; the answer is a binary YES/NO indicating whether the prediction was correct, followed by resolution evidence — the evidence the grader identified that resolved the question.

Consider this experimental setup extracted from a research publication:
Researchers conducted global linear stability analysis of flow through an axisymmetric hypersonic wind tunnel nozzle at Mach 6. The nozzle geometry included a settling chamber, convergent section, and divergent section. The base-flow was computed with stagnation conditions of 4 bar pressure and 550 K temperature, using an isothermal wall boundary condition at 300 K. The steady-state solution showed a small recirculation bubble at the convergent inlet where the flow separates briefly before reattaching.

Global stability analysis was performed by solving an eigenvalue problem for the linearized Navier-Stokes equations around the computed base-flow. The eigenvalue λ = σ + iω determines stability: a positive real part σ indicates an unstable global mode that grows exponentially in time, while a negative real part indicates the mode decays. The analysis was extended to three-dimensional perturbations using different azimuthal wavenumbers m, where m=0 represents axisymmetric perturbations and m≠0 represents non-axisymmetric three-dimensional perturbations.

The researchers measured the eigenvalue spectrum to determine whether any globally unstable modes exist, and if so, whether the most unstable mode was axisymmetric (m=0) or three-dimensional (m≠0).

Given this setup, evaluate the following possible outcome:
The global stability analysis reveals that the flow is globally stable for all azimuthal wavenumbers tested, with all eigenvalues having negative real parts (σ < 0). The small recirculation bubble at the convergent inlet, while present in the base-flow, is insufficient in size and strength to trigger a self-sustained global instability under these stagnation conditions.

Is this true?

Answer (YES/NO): NO